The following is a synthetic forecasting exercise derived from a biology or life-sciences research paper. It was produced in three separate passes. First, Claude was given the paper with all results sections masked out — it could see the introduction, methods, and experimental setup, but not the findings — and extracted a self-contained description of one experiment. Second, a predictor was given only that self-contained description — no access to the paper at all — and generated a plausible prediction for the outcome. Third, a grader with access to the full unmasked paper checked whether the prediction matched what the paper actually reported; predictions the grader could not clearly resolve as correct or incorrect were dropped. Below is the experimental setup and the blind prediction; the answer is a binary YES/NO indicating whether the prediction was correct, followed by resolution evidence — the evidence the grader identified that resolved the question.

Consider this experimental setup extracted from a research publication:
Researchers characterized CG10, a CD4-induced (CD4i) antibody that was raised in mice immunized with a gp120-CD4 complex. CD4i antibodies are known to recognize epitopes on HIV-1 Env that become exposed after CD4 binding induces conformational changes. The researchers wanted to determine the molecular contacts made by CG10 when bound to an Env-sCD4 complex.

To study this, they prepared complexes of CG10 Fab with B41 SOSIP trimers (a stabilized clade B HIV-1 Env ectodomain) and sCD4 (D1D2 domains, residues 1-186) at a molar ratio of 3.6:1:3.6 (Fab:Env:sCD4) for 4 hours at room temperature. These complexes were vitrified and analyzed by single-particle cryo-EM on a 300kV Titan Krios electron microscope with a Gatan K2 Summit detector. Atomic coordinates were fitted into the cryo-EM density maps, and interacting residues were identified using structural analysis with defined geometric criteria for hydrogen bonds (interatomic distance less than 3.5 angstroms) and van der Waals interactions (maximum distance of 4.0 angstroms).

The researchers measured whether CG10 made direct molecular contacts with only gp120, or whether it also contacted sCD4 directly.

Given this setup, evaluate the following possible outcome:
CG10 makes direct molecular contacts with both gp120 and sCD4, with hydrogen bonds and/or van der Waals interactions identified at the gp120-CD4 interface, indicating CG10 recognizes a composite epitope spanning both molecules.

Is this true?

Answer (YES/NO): YES